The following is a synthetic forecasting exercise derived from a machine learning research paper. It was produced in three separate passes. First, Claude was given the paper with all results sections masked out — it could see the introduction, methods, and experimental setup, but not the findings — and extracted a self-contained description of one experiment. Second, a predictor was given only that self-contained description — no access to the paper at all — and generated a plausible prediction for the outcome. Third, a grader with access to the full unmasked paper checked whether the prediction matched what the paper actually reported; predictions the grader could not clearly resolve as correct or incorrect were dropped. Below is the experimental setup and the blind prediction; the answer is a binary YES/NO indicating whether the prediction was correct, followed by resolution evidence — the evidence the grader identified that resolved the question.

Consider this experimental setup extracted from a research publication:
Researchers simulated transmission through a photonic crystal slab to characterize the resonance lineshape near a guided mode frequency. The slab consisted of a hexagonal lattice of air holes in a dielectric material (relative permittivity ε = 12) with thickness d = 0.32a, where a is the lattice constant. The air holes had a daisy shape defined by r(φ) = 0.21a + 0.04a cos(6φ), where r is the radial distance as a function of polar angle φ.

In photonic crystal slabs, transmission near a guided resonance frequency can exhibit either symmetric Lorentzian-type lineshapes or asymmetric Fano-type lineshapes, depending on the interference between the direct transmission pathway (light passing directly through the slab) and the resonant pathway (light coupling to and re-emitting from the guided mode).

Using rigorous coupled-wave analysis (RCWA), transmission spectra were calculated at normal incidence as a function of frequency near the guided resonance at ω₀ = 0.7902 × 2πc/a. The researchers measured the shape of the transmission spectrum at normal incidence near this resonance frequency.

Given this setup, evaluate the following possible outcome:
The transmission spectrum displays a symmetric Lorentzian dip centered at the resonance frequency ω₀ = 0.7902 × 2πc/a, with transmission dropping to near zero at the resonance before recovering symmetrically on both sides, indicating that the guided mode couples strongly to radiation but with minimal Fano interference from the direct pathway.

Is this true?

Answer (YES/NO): NO